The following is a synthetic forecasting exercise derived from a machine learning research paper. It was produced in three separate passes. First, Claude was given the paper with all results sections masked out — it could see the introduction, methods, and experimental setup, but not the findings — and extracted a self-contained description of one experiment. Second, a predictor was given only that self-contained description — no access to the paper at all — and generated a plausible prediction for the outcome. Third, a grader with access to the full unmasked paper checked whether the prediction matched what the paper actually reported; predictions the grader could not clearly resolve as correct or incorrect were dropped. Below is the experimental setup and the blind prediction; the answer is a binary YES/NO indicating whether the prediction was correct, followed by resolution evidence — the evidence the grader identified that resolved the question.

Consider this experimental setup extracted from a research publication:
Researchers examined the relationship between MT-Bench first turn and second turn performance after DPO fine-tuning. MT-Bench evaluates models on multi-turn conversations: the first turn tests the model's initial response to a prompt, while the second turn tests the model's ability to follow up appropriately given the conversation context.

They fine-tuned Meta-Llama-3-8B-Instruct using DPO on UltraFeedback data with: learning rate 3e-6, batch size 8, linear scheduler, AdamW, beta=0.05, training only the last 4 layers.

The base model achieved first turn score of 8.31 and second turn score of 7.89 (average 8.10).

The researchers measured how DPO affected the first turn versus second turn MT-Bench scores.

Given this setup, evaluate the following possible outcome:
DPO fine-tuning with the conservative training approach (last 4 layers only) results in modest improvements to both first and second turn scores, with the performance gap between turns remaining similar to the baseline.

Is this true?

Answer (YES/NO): NO